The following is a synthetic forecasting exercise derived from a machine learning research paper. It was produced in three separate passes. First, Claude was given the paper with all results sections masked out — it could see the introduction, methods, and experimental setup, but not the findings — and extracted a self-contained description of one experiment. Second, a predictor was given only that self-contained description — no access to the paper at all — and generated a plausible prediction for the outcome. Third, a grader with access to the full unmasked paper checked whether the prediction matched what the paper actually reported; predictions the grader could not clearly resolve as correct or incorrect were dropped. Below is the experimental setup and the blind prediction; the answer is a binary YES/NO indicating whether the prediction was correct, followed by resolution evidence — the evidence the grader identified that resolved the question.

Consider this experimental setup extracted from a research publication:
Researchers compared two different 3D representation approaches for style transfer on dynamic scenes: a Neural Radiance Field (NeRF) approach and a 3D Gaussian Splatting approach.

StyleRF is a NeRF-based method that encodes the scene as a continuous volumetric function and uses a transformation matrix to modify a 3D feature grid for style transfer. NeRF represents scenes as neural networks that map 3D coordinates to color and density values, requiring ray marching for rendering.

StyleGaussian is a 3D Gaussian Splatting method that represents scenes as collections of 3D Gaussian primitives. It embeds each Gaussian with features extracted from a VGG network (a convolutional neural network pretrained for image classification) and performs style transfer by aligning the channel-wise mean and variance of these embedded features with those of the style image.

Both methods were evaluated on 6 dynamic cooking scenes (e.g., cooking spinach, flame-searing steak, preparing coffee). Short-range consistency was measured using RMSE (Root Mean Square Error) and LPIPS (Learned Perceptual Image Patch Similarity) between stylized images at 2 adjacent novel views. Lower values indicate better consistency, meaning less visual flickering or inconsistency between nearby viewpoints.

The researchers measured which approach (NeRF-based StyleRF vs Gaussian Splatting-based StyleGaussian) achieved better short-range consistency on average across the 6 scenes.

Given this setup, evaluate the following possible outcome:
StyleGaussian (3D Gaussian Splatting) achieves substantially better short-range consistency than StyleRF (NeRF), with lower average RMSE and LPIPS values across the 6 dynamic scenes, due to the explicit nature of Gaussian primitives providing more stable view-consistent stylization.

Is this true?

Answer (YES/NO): YES